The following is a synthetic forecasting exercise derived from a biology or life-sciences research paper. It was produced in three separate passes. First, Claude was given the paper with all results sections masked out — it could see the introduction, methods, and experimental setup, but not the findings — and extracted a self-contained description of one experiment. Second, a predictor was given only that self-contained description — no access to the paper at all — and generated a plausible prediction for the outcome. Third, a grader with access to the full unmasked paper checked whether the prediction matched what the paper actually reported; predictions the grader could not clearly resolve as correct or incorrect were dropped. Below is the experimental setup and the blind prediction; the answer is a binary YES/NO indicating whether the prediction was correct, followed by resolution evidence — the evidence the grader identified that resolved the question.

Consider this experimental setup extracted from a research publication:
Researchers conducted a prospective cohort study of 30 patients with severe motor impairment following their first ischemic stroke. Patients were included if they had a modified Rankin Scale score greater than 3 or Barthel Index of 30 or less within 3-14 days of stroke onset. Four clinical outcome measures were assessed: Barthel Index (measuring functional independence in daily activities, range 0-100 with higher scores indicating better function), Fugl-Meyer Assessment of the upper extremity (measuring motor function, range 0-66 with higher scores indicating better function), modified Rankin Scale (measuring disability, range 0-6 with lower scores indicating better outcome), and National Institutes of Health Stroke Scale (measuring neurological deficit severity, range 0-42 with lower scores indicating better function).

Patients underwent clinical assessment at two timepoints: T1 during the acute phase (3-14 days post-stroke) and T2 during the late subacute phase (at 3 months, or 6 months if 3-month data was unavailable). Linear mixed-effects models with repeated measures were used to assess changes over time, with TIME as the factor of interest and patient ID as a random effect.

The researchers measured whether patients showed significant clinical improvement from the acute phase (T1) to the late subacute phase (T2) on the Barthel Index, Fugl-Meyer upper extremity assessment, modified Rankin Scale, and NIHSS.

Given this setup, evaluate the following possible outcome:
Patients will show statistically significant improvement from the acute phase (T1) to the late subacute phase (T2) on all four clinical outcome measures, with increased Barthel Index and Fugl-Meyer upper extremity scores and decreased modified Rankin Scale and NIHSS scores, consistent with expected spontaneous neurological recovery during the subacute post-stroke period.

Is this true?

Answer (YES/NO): YES